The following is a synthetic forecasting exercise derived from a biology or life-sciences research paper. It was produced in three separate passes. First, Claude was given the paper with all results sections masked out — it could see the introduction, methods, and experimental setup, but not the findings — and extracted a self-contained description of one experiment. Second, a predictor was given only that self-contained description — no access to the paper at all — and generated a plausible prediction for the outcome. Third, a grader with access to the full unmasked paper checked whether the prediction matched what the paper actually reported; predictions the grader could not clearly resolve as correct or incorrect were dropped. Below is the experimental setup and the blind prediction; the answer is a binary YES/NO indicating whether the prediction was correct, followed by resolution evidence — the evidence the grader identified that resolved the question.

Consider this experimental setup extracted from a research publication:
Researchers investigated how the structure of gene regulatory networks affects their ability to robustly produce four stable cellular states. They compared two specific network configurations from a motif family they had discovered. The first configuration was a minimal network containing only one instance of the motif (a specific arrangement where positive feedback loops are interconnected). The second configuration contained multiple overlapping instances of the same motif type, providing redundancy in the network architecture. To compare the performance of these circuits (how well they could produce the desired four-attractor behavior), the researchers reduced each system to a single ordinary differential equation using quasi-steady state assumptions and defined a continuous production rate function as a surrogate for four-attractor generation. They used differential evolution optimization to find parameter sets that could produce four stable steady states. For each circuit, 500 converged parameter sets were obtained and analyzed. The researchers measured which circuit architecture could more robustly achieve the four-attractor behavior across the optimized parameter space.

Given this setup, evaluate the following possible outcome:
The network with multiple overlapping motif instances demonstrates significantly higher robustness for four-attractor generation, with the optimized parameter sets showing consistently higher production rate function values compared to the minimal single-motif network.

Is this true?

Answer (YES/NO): NO